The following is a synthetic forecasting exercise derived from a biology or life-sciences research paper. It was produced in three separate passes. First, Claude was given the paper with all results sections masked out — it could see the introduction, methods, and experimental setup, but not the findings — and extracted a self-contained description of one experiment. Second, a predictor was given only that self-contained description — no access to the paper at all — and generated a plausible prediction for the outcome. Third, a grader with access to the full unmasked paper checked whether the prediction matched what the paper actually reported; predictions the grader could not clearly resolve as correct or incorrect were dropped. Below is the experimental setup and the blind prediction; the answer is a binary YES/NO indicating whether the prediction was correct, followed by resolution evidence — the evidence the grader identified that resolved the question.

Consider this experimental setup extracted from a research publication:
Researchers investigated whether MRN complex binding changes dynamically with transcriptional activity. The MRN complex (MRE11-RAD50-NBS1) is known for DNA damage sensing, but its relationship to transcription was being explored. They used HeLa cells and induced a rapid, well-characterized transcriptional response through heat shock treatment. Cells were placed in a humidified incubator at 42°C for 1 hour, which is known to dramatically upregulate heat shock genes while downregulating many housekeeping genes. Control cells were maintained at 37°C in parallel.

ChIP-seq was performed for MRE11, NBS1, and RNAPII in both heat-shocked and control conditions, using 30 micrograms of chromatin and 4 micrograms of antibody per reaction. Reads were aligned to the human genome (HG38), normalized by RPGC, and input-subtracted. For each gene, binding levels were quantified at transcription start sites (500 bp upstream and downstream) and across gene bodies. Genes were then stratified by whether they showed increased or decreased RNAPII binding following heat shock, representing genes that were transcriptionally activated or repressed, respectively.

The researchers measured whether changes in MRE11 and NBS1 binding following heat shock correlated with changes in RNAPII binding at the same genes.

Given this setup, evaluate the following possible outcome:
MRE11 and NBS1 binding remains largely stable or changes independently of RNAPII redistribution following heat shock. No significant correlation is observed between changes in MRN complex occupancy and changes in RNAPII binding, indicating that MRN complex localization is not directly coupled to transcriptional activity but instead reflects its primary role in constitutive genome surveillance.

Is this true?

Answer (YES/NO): NO